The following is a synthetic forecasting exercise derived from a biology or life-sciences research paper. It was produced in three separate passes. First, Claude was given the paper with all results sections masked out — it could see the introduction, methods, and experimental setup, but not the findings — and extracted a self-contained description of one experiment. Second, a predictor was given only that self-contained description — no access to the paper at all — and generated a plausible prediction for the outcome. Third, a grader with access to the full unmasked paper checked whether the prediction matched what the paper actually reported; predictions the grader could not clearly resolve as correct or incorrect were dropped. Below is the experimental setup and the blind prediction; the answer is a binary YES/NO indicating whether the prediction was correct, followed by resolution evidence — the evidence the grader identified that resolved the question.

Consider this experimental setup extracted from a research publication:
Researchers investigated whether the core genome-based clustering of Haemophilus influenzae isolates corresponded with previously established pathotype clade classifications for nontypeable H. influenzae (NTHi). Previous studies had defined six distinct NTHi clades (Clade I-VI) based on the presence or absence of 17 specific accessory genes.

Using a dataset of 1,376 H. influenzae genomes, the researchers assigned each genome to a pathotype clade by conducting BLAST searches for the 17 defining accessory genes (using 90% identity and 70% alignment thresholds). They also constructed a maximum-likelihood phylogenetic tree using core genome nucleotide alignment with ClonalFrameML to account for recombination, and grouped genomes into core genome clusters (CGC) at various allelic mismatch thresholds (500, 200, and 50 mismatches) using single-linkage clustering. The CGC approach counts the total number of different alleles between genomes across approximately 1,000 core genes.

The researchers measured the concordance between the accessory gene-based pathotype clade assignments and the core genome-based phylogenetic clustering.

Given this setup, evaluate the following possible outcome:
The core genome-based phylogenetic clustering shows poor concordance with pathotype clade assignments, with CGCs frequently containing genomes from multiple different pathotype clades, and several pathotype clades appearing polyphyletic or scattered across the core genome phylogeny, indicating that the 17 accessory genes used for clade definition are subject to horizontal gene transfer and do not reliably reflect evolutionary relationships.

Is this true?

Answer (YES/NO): NO